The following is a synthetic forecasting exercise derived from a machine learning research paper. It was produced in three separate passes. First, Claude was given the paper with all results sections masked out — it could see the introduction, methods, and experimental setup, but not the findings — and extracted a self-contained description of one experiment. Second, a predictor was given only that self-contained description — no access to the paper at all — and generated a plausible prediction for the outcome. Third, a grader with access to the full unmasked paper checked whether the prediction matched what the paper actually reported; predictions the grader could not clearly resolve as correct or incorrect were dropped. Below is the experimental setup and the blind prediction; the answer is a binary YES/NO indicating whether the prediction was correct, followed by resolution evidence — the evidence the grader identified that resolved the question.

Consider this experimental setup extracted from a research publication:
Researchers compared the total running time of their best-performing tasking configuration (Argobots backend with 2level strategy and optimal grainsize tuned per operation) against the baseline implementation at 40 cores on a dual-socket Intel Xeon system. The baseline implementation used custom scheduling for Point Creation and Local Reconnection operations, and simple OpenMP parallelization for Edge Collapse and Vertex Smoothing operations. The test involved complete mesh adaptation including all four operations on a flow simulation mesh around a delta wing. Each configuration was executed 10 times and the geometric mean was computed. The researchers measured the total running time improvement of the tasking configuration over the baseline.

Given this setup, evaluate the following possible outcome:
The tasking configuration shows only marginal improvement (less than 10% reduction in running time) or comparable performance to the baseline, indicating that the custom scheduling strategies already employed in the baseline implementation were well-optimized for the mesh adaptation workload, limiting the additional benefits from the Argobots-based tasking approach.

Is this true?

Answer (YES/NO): YES